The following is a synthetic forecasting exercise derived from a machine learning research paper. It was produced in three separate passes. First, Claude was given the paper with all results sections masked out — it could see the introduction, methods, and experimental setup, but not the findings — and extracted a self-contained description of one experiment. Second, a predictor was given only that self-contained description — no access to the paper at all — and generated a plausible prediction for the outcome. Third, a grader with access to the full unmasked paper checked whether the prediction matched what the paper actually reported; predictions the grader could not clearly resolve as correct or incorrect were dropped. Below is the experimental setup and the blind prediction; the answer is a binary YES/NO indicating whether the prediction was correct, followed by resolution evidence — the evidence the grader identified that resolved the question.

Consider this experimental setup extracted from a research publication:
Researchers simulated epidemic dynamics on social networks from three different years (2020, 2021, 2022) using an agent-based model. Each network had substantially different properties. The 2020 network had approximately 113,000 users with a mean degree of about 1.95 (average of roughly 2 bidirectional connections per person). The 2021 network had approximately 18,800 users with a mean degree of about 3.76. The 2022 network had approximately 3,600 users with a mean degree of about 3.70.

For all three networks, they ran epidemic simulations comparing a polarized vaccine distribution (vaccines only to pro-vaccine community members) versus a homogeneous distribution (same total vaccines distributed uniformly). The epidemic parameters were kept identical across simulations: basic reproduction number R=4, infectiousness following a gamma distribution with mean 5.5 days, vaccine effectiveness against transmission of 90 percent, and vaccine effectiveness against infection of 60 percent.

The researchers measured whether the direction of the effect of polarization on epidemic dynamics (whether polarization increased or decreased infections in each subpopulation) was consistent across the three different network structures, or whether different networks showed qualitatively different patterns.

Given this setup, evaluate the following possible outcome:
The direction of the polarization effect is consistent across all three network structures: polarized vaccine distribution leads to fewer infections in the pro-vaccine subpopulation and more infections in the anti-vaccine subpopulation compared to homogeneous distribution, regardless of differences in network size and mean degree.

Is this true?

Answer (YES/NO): YES